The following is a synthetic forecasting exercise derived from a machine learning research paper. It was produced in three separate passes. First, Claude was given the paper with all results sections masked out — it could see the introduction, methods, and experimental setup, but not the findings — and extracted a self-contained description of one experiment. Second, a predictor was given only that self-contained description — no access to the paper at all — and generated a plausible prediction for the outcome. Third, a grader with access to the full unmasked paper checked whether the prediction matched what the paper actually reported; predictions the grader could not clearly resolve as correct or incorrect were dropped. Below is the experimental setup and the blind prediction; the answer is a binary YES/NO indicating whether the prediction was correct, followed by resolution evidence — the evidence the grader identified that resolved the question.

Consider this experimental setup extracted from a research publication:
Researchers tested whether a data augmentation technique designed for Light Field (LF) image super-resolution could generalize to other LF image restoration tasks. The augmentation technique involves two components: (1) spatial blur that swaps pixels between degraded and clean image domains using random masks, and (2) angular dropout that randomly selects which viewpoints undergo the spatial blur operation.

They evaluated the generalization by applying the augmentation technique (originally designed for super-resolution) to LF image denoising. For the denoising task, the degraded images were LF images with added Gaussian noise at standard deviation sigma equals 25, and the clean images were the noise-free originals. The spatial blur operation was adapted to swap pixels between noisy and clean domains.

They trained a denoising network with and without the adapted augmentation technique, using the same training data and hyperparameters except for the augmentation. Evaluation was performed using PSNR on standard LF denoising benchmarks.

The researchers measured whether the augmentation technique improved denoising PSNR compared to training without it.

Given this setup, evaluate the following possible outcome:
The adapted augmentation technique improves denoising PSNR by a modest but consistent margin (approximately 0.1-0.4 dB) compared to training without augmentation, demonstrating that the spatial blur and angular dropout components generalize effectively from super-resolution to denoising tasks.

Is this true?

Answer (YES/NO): NO